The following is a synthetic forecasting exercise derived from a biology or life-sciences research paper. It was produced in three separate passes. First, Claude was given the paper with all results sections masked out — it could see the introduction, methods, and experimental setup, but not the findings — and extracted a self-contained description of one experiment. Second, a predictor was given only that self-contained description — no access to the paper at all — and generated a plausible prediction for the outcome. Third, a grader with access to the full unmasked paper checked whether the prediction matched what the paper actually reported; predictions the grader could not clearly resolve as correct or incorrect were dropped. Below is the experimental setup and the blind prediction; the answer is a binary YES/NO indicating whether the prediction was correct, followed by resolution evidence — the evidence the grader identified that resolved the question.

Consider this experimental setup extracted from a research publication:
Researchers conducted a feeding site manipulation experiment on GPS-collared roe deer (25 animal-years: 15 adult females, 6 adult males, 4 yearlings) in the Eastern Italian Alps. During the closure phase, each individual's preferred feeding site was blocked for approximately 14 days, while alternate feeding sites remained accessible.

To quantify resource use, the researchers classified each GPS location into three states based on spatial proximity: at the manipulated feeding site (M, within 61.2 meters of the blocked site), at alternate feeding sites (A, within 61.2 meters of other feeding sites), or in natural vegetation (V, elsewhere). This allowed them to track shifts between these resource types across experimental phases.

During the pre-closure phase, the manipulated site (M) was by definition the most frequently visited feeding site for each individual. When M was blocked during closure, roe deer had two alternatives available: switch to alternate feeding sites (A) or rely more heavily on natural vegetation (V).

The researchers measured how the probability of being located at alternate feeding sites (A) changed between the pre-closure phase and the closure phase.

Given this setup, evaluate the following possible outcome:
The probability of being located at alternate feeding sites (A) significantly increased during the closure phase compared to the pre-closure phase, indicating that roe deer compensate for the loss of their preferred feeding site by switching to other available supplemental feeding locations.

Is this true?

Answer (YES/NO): YES